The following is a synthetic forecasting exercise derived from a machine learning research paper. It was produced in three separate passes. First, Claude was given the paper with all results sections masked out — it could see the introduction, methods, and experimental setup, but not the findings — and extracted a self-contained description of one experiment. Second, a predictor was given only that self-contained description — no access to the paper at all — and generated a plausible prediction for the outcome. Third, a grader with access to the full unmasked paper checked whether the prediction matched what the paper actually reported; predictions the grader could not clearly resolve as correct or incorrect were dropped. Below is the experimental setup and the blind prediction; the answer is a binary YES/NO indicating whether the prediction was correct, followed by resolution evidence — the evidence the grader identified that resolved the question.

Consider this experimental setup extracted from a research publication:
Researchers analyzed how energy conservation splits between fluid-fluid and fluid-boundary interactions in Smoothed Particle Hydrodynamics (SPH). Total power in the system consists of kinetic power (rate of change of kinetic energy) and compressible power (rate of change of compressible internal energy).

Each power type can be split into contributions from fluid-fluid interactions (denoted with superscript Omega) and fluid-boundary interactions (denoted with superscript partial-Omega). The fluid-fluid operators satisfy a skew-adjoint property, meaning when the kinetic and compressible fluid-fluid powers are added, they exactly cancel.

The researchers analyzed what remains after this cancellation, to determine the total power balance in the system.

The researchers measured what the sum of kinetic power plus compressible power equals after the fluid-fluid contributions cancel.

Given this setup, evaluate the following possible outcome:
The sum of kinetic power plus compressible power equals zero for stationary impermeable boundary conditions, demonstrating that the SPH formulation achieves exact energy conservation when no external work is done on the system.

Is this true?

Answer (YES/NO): YES